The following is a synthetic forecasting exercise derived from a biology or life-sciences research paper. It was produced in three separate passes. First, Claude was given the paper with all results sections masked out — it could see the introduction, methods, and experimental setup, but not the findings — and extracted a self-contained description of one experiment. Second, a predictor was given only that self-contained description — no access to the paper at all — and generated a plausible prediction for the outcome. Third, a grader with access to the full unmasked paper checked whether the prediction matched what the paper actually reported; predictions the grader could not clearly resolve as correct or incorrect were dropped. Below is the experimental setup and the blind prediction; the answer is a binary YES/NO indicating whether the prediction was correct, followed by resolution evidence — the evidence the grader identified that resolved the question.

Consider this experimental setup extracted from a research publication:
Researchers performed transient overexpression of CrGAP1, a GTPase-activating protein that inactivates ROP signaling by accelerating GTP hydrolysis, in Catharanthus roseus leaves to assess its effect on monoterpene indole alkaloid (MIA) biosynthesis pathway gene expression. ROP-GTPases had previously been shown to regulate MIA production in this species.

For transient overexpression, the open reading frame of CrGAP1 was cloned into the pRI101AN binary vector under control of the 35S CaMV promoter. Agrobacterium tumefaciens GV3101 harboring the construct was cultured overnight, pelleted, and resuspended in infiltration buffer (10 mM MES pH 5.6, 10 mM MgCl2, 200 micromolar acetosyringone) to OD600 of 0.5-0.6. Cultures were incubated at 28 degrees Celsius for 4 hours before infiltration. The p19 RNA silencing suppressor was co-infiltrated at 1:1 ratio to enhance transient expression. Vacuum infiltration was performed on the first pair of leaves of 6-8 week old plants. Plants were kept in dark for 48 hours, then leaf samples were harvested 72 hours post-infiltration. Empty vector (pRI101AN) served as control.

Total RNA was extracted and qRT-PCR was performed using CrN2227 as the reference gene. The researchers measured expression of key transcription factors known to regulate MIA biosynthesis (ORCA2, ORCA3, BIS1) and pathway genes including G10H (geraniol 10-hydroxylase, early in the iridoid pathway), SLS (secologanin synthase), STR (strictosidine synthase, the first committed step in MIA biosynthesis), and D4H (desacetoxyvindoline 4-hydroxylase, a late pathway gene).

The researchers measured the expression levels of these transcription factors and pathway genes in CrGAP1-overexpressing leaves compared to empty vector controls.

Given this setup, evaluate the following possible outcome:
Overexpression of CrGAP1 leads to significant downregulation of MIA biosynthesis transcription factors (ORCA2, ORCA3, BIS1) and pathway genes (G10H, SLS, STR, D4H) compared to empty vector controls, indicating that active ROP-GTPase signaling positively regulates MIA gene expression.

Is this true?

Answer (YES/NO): NO